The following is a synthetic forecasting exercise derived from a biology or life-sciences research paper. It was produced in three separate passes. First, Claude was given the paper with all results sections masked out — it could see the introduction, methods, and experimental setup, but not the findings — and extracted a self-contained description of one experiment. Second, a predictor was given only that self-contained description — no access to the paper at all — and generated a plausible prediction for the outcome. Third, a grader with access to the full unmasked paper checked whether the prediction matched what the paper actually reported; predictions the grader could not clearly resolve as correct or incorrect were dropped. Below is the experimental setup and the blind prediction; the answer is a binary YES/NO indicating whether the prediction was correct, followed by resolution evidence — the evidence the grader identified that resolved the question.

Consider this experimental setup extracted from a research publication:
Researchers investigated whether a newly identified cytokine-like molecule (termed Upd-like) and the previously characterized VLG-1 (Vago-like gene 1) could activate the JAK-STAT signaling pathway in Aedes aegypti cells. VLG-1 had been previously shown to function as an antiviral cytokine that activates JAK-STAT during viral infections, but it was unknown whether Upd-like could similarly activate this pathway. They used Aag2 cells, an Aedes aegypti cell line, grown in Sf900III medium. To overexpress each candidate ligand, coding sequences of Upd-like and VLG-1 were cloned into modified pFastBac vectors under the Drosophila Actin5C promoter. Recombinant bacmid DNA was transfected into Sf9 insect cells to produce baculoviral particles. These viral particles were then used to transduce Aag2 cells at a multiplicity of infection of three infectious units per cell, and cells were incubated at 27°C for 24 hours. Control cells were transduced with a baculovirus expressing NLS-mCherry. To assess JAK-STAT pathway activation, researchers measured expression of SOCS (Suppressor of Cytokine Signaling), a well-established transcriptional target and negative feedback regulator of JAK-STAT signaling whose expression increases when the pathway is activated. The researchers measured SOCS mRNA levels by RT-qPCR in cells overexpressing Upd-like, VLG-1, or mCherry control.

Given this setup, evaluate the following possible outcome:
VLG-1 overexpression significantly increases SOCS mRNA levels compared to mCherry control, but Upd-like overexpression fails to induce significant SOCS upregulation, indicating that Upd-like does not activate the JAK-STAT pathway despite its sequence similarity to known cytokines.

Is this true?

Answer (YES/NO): NO